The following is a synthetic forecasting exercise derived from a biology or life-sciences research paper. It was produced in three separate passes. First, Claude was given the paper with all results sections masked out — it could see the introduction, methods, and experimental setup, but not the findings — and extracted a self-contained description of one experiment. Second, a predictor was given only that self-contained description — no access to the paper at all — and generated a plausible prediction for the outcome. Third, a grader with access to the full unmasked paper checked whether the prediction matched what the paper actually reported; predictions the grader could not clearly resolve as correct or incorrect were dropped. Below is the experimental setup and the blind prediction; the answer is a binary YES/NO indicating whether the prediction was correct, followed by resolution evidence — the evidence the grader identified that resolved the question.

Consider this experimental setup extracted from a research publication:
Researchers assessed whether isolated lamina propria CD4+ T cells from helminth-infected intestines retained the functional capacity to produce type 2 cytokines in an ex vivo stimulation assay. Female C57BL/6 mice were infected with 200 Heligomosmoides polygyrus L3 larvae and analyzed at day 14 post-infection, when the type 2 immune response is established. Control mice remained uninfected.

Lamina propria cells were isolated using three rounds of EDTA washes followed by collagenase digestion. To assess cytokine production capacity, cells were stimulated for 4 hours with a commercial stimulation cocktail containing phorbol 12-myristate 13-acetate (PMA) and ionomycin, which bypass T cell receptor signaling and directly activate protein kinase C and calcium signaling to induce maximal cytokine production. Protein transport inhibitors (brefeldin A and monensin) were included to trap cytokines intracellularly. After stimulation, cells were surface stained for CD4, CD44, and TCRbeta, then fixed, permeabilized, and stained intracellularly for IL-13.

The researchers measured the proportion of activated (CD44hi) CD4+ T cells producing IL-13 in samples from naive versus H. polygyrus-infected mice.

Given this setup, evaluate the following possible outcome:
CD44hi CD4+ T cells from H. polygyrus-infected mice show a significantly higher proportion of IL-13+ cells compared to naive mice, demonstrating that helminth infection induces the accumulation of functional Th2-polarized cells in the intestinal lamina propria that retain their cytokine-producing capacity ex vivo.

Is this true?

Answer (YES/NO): YES